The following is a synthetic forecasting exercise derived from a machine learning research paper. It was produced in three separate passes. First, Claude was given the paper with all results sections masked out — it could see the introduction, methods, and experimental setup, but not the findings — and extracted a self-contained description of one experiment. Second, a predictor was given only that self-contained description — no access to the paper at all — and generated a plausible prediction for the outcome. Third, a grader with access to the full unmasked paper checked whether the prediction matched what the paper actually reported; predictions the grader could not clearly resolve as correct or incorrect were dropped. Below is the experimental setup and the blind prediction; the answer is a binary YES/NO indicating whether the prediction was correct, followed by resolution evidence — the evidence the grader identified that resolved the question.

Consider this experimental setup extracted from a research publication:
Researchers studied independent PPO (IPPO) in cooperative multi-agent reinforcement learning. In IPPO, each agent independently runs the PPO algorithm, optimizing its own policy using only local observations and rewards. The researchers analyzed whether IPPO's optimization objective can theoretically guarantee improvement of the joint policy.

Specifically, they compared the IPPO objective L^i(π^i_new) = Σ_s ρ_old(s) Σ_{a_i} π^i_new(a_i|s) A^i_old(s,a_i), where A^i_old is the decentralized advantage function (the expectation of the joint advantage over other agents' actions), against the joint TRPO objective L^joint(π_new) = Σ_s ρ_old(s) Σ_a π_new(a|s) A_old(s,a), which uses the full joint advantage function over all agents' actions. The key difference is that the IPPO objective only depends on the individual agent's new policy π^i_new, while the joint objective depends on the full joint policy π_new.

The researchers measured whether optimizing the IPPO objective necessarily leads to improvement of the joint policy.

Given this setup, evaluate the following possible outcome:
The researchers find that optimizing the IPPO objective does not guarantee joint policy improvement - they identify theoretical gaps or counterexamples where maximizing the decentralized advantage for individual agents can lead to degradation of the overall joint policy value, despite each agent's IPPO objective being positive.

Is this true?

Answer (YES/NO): NO